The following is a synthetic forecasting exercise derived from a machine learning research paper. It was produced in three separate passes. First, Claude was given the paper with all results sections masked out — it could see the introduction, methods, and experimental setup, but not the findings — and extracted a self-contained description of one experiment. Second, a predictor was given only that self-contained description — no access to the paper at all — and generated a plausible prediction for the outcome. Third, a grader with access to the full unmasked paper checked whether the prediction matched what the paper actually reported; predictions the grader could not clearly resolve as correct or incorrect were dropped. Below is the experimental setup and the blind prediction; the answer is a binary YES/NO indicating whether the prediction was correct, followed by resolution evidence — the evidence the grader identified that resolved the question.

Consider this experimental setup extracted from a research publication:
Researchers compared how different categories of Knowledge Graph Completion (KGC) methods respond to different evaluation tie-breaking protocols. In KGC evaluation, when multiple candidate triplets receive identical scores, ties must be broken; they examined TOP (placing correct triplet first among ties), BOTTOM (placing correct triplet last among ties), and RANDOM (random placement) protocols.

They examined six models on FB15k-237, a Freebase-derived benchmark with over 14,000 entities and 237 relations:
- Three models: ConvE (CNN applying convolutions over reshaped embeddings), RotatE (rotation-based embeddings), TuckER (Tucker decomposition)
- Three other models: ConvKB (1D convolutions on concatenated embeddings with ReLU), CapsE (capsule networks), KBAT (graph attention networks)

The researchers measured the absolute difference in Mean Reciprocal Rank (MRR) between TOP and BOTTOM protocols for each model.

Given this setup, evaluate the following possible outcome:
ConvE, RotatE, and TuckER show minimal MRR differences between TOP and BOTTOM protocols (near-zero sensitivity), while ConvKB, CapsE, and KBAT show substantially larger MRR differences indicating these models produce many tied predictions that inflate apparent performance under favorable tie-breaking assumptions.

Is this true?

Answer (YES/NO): NO